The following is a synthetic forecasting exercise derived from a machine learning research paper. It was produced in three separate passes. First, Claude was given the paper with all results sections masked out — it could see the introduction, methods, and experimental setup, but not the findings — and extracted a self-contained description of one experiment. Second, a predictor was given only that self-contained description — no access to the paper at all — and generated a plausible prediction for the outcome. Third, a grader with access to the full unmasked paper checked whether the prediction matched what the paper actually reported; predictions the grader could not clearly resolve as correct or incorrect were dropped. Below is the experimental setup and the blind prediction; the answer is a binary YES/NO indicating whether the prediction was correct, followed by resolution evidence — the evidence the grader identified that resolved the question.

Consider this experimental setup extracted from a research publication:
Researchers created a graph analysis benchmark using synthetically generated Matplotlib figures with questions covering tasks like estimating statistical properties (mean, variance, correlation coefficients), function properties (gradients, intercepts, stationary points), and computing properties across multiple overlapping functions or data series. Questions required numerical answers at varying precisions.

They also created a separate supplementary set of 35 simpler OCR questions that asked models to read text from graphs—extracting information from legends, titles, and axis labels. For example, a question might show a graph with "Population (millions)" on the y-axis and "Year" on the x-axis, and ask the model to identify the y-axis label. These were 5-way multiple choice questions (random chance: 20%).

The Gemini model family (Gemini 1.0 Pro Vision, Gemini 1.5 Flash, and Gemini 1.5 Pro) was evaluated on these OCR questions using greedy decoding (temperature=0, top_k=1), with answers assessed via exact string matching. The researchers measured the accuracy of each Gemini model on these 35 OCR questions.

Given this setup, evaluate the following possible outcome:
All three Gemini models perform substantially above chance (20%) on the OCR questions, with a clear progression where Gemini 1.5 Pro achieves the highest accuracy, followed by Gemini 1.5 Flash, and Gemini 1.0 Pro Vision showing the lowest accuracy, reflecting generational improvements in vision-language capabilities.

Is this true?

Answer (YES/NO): NO